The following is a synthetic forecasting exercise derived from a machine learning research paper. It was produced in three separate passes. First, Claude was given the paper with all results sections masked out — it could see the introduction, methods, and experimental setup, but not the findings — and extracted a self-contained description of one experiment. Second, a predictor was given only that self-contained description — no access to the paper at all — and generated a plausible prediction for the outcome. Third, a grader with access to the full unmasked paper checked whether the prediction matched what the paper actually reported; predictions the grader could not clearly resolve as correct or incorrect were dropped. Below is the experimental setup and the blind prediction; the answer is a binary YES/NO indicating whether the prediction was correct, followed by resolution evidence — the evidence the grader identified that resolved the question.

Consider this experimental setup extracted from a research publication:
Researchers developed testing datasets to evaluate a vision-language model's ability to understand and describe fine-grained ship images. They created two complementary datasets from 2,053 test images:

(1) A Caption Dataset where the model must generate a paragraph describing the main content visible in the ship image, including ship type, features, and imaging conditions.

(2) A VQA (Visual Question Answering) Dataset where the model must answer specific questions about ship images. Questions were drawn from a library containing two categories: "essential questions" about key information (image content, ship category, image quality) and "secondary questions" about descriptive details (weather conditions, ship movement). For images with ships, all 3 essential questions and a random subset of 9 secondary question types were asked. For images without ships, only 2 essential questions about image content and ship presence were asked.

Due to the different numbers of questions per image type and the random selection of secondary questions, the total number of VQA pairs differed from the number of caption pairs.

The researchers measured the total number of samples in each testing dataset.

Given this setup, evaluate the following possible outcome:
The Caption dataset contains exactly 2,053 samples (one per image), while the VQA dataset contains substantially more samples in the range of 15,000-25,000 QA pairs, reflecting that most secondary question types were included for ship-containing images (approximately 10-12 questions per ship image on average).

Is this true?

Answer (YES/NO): NO